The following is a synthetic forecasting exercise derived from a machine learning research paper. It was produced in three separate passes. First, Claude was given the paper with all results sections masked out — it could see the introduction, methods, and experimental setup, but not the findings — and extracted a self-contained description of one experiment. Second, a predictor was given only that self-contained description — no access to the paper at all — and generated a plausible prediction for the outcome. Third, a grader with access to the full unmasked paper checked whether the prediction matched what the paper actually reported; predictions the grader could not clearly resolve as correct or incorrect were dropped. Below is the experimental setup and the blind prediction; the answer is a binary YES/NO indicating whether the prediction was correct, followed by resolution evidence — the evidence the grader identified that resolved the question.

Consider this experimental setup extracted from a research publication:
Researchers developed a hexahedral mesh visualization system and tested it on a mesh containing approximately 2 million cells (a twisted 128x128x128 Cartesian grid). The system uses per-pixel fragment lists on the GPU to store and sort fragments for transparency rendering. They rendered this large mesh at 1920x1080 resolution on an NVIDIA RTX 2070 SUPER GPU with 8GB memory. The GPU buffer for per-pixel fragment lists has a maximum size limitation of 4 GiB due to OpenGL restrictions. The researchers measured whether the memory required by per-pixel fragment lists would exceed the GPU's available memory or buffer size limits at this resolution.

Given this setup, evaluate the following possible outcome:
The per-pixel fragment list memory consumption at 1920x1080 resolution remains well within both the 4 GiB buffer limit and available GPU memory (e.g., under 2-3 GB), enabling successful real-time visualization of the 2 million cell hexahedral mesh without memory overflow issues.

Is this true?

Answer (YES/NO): NO